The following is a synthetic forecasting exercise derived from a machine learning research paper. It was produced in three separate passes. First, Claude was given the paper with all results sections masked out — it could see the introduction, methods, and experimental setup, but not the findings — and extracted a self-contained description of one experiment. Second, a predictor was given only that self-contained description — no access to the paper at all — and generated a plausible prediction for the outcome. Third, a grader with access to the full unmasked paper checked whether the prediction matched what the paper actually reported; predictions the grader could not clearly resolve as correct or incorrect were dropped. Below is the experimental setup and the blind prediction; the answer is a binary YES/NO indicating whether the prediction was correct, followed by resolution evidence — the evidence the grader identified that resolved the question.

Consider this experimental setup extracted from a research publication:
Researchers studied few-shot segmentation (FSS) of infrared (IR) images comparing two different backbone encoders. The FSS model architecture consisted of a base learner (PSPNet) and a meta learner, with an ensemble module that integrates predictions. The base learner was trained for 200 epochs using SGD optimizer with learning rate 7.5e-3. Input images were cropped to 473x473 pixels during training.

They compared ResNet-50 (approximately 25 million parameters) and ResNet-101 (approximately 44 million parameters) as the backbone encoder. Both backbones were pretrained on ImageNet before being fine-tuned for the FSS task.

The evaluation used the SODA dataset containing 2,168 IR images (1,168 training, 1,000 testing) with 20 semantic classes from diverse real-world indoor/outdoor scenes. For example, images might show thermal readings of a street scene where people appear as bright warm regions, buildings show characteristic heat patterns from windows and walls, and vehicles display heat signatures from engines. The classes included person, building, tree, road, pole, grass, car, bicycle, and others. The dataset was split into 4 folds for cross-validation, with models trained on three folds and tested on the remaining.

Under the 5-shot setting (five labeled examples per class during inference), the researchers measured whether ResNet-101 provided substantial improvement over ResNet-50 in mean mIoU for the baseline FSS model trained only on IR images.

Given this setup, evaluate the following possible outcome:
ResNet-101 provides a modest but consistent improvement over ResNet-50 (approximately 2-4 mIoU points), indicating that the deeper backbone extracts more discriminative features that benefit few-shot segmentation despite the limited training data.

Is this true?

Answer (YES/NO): YES